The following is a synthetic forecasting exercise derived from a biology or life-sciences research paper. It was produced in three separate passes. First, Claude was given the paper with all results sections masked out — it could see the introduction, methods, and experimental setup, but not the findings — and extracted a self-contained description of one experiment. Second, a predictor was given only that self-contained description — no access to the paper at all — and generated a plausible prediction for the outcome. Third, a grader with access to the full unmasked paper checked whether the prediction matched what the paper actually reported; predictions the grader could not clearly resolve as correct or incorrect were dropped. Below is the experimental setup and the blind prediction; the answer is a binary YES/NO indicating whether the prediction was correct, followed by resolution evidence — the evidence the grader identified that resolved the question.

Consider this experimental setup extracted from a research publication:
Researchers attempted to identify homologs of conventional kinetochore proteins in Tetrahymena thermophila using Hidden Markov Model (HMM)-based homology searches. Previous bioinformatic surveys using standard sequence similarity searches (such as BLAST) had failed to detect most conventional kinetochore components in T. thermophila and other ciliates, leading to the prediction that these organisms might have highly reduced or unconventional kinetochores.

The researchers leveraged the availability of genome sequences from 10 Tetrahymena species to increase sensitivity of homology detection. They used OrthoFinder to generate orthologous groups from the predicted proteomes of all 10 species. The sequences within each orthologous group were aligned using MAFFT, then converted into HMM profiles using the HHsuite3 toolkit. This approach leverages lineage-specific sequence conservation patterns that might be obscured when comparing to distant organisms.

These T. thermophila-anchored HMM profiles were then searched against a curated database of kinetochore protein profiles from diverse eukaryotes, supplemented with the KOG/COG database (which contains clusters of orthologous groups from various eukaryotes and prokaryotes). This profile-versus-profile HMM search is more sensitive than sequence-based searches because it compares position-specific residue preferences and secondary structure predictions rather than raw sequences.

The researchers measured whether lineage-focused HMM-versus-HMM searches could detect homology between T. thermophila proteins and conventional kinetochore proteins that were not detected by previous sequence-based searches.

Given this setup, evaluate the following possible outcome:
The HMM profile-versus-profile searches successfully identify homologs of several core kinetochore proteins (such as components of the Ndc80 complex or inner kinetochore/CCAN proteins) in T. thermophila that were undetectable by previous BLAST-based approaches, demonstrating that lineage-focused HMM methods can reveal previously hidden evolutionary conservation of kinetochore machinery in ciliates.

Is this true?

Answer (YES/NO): YES